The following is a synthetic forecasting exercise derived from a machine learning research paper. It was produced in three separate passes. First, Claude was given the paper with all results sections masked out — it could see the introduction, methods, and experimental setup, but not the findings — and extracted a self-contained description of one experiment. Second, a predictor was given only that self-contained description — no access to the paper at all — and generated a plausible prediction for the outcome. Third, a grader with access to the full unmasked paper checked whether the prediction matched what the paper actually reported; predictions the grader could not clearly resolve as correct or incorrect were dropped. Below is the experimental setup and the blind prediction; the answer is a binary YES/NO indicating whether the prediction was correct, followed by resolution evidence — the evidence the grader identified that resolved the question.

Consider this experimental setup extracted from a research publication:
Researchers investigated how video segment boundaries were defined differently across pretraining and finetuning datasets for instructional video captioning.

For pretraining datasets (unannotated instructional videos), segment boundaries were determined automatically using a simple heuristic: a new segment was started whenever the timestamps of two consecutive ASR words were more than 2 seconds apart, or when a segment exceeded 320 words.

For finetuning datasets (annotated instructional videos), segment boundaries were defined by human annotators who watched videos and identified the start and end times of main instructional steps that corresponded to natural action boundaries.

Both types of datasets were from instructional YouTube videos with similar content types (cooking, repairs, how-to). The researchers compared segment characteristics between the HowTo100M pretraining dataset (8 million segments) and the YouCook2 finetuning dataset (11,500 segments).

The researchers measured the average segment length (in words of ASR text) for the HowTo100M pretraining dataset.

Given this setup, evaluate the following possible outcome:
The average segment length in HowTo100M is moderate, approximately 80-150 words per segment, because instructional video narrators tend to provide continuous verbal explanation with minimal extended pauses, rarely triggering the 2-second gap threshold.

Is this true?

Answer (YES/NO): NO